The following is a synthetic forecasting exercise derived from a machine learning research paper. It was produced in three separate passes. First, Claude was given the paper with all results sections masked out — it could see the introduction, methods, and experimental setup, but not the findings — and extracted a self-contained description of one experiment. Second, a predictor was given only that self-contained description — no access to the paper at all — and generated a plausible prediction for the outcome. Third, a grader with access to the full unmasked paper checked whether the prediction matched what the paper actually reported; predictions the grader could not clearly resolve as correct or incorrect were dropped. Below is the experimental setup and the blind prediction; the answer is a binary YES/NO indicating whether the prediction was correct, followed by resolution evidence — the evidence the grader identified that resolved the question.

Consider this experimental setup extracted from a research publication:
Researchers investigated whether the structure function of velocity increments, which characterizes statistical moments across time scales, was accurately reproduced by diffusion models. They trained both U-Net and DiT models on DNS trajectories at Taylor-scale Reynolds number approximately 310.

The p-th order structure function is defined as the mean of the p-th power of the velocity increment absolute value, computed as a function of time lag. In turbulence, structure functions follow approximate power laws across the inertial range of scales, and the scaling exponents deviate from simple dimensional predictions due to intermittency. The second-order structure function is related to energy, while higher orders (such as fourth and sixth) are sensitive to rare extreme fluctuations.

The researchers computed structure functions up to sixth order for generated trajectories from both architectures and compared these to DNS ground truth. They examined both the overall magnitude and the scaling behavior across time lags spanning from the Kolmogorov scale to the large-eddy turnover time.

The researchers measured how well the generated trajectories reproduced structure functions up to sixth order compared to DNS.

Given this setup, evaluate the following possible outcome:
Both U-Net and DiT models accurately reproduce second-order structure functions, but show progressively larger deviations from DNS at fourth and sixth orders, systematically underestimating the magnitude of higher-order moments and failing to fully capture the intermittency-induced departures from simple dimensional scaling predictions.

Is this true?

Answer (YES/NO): NO